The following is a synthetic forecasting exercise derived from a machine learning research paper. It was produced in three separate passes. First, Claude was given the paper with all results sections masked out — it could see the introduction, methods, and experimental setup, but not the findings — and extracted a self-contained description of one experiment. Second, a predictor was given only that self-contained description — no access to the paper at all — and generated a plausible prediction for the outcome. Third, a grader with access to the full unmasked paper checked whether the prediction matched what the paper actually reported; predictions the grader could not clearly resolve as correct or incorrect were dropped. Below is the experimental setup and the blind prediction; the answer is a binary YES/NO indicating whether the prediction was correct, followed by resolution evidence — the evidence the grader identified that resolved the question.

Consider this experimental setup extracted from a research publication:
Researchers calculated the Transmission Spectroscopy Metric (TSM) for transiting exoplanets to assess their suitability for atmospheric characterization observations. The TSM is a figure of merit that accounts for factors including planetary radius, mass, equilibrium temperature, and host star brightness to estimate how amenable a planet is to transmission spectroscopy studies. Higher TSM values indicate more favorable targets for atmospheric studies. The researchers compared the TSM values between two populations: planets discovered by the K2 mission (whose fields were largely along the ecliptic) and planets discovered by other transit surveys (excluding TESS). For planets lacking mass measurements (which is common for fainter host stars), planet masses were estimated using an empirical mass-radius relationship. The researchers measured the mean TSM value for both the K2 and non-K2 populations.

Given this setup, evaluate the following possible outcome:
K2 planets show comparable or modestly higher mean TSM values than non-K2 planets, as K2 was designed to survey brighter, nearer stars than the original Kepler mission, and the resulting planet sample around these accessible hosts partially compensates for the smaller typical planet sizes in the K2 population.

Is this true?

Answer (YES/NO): NO